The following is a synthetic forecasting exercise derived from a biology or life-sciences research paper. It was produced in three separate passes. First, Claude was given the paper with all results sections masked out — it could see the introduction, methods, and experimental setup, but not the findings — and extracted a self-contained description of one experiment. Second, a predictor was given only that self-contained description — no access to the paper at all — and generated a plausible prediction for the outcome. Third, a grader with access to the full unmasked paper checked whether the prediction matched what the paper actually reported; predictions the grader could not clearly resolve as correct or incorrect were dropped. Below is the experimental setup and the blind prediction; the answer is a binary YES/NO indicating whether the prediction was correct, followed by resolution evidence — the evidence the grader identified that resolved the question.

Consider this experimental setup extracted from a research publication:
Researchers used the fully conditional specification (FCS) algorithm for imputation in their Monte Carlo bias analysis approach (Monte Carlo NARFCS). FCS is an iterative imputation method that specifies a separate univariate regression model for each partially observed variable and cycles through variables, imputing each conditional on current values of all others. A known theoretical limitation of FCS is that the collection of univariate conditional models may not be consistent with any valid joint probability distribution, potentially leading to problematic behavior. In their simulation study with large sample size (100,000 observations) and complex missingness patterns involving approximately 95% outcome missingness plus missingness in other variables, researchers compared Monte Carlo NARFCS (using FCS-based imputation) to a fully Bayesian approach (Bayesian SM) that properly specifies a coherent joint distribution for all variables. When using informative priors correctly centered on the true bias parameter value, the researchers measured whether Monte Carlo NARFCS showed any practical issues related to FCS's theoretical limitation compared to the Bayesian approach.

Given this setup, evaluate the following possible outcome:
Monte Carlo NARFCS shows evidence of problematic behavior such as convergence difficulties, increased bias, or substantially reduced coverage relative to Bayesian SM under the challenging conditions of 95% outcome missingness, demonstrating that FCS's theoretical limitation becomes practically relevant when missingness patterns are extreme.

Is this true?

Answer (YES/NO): NO